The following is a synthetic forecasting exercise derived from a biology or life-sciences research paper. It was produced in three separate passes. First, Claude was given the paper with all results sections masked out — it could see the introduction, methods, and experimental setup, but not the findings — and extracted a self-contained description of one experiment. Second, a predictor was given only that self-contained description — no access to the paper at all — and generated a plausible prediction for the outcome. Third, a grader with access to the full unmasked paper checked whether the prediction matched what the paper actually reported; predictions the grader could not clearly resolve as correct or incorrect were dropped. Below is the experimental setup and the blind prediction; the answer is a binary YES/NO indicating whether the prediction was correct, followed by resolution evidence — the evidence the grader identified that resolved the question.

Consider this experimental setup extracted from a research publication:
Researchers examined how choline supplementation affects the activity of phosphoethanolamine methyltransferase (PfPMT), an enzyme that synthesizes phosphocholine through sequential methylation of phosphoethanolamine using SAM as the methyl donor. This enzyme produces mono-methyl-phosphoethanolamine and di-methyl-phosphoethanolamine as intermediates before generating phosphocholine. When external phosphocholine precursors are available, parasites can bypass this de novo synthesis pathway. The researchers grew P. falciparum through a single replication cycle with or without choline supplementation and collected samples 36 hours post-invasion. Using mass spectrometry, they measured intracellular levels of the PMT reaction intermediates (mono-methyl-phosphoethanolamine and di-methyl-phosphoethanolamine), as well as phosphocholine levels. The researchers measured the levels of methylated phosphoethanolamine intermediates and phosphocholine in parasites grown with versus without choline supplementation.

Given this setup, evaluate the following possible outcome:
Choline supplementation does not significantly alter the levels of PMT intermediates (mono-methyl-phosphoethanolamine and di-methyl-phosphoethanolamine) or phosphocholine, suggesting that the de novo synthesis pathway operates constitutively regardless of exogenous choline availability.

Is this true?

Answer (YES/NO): NO